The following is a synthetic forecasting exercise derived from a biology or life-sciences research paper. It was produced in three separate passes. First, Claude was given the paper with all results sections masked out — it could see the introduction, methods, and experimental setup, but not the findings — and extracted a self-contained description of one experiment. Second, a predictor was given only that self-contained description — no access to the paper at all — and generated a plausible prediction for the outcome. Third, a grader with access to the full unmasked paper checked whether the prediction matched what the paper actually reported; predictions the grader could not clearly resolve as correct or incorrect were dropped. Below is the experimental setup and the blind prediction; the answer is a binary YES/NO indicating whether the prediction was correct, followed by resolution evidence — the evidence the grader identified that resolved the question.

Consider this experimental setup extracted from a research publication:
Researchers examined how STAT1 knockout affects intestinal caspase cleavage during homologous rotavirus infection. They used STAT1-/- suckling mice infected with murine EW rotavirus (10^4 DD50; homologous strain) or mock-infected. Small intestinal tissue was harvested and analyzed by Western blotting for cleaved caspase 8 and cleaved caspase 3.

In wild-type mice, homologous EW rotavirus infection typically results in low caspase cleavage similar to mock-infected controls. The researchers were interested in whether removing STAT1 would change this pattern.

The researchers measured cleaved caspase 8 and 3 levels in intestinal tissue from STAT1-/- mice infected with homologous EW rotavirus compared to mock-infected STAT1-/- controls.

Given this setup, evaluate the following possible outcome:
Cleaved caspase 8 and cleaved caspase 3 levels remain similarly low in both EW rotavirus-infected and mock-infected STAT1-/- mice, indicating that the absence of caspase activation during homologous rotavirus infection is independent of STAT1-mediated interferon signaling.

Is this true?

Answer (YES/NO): NO